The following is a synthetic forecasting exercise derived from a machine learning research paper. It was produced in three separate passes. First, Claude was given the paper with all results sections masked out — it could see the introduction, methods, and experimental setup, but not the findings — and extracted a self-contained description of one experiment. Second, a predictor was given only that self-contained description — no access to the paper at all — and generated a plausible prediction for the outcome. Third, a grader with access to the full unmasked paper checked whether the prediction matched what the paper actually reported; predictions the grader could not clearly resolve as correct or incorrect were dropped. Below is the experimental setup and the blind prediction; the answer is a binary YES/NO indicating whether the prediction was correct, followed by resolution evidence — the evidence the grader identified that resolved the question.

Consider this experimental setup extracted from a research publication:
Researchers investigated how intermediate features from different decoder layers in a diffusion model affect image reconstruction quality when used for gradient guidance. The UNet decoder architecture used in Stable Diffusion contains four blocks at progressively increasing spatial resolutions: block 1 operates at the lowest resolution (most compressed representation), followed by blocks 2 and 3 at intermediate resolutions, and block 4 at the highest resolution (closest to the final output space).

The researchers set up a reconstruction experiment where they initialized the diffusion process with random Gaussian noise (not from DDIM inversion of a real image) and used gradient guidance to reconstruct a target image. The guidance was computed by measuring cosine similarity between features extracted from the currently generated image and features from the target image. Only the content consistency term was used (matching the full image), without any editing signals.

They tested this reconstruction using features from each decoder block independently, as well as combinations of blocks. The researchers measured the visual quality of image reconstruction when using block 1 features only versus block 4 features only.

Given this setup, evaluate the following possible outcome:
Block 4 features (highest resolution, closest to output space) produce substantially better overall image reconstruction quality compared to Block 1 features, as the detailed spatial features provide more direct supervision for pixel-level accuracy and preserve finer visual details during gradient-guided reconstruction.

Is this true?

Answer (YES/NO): NO